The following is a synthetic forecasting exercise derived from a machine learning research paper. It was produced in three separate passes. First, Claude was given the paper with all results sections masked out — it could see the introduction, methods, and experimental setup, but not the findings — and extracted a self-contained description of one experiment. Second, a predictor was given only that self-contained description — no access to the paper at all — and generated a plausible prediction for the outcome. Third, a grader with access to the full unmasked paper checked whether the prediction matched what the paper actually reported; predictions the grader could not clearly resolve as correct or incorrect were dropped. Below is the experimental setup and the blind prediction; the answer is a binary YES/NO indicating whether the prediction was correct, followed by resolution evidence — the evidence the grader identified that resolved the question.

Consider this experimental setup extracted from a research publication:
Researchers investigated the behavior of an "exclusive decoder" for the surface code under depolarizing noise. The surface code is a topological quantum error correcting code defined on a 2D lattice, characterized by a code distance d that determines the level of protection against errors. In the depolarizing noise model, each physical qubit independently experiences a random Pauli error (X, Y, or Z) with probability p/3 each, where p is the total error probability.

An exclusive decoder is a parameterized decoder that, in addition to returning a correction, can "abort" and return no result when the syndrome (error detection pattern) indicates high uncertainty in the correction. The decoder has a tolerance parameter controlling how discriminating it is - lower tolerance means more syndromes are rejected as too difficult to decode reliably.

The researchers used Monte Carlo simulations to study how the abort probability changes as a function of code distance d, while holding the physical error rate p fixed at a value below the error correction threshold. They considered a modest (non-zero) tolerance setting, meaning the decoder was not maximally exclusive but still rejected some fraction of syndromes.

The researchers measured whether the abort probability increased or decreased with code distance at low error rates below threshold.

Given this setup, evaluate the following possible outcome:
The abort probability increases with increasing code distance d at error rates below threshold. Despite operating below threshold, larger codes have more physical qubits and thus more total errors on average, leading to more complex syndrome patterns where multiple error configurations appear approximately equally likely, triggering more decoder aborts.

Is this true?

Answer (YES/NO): NO